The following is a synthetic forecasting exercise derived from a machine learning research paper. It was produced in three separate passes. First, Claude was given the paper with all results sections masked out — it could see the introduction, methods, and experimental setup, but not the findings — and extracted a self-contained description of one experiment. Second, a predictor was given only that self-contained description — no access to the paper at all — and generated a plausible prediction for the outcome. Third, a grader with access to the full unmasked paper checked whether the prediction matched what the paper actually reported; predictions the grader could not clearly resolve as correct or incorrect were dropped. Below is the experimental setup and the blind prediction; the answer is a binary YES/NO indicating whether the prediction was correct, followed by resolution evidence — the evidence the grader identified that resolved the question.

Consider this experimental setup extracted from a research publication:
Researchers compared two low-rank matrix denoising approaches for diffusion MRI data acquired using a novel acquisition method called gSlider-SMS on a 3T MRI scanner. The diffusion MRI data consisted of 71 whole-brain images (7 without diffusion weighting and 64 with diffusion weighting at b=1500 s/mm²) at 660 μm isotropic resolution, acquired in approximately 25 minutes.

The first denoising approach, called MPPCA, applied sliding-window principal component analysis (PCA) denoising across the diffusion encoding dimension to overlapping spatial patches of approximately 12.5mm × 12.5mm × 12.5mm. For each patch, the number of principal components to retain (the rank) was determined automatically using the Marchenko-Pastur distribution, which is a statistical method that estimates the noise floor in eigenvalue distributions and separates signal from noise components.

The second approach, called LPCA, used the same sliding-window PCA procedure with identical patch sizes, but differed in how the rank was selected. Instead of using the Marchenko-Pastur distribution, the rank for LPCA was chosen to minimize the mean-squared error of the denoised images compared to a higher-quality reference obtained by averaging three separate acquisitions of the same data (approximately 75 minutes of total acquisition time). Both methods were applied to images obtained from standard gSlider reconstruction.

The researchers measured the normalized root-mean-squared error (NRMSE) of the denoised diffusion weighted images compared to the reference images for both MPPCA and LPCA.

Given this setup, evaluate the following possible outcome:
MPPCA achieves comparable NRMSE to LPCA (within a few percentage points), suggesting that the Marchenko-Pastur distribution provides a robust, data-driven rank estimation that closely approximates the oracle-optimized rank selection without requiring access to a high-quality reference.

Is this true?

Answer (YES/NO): NO